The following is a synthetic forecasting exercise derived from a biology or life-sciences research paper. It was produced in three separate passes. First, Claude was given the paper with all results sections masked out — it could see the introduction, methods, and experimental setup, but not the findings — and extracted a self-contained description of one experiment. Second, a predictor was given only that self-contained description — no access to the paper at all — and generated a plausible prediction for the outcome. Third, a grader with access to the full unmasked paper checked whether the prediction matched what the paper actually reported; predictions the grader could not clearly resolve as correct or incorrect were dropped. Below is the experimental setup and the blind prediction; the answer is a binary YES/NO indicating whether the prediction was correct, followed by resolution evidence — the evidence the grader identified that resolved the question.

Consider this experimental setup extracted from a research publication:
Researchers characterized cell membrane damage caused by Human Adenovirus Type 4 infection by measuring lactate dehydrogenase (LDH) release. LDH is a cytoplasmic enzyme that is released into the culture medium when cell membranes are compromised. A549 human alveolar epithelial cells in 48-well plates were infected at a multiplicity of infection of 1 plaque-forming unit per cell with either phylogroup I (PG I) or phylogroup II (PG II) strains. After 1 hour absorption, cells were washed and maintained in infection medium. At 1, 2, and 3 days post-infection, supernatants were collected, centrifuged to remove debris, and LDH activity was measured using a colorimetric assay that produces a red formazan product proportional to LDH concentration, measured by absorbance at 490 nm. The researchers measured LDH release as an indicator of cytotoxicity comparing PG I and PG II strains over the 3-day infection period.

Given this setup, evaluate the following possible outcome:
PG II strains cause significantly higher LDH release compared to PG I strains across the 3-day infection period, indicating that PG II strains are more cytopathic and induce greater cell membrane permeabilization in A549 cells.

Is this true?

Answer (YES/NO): NO